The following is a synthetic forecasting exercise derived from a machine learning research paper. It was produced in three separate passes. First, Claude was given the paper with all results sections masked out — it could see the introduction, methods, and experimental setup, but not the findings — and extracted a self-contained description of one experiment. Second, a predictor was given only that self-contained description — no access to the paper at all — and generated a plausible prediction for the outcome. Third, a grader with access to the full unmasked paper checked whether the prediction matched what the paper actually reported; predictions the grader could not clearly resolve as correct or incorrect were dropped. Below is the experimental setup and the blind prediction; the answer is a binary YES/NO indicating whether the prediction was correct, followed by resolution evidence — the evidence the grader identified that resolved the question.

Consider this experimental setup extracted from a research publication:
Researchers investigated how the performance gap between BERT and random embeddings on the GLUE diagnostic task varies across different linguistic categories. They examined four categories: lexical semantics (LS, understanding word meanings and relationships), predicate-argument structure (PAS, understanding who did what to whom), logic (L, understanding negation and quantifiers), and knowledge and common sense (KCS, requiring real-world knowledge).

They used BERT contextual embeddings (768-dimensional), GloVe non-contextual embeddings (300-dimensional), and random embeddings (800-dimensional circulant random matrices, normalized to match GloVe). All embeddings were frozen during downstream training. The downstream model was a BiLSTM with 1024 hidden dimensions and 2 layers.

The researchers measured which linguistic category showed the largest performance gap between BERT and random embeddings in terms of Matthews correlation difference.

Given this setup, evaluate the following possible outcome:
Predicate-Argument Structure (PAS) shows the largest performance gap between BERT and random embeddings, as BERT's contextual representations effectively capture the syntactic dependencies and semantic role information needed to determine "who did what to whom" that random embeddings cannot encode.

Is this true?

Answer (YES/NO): YES